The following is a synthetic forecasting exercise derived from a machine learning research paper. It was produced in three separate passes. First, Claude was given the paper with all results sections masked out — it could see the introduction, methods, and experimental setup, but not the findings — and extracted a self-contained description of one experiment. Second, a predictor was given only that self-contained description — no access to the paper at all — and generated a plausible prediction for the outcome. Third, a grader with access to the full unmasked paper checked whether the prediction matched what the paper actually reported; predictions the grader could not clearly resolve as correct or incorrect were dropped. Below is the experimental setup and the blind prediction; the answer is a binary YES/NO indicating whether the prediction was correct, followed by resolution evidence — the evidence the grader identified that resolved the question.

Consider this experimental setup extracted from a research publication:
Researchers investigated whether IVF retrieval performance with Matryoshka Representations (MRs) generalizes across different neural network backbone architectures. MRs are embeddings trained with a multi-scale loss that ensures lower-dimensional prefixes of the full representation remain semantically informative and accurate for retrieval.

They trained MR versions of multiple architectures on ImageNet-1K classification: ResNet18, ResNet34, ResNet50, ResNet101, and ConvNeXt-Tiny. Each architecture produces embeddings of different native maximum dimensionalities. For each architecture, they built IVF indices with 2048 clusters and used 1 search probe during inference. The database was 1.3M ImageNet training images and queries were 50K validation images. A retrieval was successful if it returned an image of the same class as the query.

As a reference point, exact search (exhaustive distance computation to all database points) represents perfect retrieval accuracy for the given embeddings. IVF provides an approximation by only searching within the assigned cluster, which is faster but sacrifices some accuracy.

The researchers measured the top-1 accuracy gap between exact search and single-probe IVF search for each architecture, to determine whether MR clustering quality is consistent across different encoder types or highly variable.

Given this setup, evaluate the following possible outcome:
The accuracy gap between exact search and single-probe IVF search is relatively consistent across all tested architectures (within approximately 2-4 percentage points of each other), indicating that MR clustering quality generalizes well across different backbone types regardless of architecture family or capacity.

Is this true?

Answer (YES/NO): YES